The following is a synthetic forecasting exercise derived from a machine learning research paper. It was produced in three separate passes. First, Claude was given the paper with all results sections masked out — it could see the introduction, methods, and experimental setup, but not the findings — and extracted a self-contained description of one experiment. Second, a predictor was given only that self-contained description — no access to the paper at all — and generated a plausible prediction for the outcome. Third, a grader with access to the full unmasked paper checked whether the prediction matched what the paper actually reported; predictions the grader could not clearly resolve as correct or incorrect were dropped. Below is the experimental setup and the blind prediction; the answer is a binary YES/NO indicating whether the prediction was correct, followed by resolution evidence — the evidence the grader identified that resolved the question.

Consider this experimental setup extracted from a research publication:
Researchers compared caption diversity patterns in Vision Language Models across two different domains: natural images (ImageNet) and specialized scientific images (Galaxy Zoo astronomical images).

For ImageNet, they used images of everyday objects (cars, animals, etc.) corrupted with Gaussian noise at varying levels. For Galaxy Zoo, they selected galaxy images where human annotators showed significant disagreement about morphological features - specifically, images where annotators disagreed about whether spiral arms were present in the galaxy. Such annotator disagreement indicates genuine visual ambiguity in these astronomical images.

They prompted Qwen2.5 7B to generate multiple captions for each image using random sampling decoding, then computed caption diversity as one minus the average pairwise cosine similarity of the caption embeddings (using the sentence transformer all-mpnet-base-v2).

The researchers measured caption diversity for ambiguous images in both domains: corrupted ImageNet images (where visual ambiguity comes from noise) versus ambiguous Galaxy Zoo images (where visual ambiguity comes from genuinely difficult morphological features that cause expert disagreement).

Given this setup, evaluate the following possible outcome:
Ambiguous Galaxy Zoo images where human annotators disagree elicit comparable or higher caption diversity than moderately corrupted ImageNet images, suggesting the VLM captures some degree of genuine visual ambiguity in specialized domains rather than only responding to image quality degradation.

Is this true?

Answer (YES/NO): NO